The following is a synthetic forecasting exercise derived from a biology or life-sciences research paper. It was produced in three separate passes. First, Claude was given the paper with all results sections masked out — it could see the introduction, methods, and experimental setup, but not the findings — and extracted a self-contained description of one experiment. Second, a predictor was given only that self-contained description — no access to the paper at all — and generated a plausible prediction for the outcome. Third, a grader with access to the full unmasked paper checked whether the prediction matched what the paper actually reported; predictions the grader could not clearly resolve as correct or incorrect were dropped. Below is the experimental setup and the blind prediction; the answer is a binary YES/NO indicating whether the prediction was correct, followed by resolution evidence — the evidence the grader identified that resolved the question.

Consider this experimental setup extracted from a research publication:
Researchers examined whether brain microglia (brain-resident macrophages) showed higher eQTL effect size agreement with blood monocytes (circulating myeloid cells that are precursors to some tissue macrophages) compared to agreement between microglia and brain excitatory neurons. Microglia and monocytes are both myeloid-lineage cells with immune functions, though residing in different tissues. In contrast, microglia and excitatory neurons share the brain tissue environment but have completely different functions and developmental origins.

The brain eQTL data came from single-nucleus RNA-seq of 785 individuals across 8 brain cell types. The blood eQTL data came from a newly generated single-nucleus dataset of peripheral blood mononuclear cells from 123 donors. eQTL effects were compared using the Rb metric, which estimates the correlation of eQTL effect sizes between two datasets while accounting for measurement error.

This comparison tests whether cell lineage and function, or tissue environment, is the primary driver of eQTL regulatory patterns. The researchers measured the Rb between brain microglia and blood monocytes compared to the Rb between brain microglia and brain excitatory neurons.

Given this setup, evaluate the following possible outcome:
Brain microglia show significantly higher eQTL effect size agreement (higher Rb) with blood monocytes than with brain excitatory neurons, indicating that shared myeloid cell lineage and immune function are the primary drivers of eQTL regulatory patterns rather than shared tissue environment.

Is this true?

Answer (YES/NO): YES